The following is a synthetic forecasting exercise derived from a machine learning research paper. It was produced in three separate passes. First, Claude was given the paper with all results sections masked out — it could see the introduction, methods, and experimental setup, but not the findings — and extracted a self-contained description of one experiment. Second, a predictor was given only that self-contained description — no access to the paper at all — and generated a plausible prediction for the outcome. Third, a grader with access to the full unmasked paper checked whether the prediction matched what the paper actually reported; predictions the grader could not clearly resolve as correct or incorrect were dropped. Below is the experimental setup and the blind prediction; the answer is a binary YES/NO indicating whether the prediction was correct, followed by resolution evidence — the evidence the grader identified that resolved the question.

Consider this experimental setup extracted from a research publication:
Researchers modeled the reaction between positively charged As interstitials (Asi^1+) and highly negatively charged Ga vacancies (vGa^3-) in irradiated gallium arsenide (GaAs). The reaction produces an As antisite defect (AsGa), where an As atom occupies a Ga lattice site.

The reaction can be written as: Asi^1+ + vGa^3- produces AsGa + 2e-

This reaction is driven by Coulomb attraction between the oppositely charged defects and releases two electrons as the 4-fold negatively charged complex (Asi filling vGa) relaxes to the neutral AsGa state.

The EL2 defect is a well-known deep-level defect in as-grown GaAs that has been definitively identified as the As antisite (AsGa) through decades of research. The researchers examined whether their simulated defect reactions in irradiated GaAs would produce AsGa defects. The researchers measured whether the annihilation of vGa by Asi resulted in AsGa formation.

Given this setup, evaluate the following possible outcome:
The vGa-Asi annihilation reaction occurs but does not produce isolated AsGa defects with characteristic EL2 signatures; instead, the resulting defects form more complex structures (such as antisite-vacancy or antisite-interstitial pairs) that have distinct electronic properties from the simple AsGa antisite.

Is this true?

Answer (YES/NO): NO